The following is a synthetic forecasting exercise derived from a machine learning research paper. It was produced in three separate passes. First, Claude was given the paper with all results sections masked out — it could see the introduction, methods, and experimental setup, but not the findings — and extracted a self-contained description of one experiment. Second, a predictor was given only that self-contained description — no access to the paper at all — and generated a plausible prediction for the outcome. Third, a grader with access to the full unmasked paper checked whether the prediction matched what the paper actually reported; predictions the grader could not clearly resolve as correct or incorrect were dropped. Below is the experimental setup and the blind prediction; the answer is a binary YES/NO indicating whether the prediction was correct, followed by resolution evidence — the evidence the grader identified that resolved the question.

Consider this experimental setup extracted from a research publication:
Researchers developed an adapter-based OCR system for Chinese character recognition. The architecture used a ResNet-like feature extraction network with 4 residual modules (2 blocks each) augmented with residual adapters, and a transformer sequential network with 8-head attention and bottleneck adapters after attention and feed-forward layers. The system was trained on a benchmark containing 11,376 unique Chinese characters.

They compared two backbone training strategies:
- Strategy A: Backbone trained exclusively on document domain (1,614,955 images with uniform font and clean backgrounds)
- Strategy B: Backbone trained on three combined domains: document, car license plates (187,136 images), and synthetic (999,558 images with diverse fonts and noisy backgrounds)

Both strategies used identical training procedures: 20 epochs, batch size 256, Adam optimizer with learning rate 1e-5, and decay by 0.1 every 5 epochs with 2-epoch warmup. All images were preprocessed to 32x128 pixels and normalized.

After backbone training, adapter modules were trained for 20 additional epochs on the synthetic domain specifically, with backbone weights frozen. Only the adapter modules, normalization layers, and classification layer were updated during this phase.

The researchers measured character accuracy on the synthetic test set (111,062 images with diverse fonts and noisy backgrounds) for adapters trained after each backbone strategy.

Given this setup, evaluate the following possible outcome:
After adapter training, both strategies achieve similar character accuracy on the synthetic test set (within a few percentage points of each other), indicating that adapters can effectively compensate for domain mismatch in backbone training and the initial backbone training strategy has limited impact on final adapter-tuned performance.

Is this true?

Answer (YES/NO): NO